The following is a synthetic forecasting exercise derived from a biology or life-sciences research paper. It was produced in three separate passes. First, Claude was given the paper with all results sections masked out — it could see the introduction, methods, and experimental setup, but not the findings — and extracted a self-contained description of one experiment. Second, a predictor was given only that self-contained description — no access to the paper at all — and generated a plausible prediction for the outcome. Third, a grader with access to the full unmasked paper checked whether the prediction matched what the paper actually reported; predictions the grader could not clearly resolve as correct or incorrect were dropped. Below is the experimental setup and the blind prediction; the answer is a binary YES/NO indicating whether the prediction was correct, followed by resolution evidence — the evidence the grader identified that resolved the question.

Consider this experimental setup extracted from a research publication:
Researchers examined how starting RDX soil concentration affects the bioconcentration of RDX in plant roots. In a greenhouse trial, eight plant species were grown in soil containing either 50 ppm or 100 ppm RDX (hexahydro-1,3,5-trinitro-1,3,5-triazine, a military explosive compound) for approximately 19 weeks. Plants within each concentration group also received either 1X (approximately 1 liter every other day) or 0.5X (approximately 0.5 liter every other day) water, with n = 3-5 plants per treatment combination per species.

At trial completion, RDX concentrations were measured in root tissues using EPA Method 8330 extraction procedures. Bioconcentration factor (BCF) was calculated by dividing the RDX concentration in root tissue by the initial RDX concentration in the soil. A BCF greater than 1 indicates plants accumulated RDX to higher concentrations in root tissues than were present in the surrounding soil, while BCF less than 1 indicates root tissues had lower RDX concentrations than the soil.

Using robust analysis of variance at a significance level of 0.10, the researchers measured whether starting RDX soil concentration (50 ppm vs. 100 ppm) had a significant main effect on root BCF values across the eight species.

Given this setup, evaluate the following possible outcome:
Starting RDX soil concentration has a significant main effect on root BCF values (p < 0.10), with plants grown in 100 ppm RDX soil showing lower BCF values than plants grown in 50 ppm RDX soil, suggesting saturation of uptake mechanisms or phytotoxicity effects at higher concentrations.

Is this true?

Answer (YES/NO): YES